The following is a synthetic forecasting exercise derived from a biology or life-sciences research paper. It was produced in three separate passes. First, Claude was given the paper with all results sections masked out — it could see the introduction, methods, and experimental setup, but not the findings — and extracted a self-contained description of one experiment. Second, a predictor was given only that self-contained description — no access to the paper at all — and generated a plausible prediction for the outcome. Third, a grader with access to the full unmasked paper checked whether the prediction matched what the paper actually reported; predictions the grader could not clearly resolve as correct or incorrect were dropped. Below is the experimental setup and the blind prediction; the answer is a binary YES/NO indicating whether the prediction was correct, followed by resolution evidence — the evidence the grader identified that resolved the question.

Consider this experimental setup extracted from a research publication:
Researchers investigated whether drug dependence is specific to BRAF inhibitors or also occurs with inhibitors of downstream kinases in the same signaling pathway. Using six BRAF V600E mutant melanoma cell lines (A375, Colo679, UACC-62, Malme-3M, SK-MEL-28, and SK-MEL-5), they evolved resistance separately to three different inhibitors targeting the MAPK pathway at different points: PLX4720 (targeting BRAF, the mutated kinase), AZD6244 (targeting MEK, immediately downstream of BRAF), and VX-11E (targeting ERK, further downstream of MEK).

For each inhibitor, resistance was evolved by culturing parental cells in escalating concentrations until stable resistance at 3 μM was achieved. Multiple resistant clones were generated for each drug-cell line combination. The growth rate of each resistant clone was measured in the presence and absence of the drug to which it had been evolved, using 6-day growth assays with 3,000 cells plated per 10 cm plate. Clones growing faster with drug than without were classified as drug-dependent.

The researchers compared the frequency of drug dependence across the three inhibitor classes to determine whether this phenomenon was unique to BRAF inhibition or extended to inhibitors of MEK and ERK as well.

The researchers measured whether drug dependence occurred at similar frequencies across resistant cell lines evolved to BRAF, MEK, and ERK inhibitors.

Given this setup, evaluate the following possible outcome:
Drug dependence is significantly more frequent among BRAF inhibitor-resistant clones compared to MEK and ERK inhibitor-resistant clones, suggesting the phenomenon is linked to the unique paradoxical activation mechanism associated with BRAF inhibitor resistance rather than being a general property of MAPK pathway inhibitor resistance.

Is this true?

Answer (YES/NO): NO